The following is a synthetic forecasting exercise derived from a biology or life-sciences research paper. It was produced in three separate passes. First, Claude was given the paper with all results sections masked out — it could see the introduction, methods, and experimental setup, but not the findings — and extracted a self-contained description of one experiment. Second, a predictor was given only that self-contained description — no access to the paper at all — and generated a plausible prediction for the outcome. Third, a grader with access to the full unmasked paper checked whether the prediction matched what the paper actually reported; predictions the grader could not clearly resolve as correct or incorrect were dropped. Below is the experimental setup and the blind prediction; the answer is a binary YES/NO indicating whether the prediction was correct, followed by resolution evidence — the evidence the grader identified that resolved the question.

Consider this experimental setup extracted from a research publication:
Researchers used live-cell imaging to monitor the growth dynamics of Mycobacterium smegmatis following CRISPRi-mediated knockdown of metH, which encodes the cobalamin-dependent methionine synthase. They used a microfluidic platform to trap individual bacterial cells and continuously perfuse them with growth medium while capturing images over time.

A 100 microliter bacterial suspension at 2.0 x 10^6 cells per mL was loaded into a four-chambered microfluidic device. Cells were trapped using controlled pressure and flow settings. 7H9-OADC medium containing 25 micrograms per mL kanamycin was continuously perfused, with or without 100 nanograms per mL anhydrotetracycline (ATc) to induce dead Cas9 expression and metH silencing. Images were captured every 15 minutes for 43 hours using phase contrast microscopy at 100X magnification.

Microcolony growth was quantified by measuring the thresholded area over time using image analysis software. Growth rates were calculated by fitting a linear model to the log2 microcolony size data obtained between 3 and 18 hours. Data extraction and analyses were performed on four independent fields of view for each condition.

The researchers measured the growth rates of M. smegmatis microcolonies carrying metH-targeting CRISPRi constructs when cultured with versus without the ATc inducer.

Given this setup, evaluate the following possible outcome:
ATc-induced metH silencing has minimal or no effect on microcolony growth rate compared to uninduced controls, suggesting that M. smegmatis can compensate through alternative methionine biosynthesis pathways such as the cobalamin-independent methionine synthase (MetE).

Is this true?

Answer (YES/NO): NO